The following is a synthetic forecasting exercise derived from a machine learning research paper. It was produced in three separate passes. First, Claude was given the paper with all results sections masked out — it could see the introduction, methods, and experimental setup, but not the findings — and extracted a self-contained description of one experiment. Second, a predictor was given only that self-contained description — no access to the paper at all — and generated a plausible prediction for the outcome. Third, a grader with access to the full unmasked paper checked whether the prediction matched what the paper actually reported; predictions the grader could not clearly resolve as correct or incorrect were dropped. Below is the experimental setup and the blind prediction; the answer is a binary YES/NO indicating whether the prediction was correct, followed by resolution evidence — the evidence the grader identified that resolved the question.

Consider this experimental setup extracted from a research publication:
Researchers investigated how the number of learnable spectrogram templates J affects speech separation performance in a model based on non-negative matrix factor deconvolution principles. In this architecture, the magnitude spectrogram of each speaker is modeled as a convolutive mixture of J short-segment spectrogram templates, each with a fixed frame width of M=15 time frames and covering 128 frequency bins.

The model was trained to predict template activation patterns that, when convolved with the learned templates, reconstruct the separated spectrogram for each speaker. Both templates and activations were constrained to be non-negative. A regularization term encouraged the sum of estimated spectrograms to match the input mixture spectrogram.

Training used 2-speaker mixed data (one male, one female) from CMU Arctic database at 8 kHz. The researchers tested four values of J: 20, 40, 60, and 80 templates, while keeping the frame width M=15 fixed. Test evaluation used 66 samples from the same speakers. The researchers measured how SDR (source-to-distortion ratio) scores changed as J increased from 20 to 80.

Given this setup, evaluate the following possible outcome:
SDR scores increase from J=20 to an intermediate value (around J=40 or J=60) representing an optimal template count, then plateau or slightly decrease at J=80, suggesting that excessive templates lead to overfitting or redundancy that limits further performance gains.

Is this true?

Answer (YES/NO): NO